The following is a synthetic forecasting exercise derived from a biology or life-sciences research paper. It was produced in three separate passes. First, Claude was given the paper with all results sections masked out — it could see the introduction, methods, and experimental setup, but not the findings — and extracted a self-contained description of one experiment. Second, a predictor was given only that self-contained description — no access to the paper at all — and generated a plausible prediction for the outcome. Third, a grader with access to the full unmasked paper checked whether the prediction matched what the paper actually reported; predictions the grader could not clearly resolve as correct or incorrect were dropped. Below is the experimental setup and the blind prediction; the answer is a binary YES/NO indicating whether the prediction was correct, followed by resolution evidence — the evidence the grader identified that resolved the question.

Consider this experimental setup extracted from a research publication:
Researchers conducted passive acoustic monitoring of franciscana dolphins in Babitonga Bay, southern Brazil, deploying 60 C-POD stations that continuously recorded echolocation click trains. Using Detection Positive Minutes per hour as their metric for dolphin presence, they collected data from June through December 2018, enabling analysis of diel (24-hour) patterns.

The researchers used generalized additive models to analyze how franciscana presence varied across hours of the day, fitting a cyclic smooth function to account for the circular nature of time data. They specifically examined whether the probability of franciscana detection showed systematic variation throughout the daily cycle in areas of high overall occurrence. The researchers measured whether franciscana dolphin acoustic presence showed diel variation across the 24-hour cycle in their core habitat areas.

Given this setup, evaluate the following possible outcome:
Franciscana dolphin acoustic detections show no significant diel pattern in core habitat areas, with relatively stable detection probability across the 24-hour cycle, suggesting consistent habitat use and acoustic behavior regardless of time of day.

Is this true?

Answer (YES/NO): NO